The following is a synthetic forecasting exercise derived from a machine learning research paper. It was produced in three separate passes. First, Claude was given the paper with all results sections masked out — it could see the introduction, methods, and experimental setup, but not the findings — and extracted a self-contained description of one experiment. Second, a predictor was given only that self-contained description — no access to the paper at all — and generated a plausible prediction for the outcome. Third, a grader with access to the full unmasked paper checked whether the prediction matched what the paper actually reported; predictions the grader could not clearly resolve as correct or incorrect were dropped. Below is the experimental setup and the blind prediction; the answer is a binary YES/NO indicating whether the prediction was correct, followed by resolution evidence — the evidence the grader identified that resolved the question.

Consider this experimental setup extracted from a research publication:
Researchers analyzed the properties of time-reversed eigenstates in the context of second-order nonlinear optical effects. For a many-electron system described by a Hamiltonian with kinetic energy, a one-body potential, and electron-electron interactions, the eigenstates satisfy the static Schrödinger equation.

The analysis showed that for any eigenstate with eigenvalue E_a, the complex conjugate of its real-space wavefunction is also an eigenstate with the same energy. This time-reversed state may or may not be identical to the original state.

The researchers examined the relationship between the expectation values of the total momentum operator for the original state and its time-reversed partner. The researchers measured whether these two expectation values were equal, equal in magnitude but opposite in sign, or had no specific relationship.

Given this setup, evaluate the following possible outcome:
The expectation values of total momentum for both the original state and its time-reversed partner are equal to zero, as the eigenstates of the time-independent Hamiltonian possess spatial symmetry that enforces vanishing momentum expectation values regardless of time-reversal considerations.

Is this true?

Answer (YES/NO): NO